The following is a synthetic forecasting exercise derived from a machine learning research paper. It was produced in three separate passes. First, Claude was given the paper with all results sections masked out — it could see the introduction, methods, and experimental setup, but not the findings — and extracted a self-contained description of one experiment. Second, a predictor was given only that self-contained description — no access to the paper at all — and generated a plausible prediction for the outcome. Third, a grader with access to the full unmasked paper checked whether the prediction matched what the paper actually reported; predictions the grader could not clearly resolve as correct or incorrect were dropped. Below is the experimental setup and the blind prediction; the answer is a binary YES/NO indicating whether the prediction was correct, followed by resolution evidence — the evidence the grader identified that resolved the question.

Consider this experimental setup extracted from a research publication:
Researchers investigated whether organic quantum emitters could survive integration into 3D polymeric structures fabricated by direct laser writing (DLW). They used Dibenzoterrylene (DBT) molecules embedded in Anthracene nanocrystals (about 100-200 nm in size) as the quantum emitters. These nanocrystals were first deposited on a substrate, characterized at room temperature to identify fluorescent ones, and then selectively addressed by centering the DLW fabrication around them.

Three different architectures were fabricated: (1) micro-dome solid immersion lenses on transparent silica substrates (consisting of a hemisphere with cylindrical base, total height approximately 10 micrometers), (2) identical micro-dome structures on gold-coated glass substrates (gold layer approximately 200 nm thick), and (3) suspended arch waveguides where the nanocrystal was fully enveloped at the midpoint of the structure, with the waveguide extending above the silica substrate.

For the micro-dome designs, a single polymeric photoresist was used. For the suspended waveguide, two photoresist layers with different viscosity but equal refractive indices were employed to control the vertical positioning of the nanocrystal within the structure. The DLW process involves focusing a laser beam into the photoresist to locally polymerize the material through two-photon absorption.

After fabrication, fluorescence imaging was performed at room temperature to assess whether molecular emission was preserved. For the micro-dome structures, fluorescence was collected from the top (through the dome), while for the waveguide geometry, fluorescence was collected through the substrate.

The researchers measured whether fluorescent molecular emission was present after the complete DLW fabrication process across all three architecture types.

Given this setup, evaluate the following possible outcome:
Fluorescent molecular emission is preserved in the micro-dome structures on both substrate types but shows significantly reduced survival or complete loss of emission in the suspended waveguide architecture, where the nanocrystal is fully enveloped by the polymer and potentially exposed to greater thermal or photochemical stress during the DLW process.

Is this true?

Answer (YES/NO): NO